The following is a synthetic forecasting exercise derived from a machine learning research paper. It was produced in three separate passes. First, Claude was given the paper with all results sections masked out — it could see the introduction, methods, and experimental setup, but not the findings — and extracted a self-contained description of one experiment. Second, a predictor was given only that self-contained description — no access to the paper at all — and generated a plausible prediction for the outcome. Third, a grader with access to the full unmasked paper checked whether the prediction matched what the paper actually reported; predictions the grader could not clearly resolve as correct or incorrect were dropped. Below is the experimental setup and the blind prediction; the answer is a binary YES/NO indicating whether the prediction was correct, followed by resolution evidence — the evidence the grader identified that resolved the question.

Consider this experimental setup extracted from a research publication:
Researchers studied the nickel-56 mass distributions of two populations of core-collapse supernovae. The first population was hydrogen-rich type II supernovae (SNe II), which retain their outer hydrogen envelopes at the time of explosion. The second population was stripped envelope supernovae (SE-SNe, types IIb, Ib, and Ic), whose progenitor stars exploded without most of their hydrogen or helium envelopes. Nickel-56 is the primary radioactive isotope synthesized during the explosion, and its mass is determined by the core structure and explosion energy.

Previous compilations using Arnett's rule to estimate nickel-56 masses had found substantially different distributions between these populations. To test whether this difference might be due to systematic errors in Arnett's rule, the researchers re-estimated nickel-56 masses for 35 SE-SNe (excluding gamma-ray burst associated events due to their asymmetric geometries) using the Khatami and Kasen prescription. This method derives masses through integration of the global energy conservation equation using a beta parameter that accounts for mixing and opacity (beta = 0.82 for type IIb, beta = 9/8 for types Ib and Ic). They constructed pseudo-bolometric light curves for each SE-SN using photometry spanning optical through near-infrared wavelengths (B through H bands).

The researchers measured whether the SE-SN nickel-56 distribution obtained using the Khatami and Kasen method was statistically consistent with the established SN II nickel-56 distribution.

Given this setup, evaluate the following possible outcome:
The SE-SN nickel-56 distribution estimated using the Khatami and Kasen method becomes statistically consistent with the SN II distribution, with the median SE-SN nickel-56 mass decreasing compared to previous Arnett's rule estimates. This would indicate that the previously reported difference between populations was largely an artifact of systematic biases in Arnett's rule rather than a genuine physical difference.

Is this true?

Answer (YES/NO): NO